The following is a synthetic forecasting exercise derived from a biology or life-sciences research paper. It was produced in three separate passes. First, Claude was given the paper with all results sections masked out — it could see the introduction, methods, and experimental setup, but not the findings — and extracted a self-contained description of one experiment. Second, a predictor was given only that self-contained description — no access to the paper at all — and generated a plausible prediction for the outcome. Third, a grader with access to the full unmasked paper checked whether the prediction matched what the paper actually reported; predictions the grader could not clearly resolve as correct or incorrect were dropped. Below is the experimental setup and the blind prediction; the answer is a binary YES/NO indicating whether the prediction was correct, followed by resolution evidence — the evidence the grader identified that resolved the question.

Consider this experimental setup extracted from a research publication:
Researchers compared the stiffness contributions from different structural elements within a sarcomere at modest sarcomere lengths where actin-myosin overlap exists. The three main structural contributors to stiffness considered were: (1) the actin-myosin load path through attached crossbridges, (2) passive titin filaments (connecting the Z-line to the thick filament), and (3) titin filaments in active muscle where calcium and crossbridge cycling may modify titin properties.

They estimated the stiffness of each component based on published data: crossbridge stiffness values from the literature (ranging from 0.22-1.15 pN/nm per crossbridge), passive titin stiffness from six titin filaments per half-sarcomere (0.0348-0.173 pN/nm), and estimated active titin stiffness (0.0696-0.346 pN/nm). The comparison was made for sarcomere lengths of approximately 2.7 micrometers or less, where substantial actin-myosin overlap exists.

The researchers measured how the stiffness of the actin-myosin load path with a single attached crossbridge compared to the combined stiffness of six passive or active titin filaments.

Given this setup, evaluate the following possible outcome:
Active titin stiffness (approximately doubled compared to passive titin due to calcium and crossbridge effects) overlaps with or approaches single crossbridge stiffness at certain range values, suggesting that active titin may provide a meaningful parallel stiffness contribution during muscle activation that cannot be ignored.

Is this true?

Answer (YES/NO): NO